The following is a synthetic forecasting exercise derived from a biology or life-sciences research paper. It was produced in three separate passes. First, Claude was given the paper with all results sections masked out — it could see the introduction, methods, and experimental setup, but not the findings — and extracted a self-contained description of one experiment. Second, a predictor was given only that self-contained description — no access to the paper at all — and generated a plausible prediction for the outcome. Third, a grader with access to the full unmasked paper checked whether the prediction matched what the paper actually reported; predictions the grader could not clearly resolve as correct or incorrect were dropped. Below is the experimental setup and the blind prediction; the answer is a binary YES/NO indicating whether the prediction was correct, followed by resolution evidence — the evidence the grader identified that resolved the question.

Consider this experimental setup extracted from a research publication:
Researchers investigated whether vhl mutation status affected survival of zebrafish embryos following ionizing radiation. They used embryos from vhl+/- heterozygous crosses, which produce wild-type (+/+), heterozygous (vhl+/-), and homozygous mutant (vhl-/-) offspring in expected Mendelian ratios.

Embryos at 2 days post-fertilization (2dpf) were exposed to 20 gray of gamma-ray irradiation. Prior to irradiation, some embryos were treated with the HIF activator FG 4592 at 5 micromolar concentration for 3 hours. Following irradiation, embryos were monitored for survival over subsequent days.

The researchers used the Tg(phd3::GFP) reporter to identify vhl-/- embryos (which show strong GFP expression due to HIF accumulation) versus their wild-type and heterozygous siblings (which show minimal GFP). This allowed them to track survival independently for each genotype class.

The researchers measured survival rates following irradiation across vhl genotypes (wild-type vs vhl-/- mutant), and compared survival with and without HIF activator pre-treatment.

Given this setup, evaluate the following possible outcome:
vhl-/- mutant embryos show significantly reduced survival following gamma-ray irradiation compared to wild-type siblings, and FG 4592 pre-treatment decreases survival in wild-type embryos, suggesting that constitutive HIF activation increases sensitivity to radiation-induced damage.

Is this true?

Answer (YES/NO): NO